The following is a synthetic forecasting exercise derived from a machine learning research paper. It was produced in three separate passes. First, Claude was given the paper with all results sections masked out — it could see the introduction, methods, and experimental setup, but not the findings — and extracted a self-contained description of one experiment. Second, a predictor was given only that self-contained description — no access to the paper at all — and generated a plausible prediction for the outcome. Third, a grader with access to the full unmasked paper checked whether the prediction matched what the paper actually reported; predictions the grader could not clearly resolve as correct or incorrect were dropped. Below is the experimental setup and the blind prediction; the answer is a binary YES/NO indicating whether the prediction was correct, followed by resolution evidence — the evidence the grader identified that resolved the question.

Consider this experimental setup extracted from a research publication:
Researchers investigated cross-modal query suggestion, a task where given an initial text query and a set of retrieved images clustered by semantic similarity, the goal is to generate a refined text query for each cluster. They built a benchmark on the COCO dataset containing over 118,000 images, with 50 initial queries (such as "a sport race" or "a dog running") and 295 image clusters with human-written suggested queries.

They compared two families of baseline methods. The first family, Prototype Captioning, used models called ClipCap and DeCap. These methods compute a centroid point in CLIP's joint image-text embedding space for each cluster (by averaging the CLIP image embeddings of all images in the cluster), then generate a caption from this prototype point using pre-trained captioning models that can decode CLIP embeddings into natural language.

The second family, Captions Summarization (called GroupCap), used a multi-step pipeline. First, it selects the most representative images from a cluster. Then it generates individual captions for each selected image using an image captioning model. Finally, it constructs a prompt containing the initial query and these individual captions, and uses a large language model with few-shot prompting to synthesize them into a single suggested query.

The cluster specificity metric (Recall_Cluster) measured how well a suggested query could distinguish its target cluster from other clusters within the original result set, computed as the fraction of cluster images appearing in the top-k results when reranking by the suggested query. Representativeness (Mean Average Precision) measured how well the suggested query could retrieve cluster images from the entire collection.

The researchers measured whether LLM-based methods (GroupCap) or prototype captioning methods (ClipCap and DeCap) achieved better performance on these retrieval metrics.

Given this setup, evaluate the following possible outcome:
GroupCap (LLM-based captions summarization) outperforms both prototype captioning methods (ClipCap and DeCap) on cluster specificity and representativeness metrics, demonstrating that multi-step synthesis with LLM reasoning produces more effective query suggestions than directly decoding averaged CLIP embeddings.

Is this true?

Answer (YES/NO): NO